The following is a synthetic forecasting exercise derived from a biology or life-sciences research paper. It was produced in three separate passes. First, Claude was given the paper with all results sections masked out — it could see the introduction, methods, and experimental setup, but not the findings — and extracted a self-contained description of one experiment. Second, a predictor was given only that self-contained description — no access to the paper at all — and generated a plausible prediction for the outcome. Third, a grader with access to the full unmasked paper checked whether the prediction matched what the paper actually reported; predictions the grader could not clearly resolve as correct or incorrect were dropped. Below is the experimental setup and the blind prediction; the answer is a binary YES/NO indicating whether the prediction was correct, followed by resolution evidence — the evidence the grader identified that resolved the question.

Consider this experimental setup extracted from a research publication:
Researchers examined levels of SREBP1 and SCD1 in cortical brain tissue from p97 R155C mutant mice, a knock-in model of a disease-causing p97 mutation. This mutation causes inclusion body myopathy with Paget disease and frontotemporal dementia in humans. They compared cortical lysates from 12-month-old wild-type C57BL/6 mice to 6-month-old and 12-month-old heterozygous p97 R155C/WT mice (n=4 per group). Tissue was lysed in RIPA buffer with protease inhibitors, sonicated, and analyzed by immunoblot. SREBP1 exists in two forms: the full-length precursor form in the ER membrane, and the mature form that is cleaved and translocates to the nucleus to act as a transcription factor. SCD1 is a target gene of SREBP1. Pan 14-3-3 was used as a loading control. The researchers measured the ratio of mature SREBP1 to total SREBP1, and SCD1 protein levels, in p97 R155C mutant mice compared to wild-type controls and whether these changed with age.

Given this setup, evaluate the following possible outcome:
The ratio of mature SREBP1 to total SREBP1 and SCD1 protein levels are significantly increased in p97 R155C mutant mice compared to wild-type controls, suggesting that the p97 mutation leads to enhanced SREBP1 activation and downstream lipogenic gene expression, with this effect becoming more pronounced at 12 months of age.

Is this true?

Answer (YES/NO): NO